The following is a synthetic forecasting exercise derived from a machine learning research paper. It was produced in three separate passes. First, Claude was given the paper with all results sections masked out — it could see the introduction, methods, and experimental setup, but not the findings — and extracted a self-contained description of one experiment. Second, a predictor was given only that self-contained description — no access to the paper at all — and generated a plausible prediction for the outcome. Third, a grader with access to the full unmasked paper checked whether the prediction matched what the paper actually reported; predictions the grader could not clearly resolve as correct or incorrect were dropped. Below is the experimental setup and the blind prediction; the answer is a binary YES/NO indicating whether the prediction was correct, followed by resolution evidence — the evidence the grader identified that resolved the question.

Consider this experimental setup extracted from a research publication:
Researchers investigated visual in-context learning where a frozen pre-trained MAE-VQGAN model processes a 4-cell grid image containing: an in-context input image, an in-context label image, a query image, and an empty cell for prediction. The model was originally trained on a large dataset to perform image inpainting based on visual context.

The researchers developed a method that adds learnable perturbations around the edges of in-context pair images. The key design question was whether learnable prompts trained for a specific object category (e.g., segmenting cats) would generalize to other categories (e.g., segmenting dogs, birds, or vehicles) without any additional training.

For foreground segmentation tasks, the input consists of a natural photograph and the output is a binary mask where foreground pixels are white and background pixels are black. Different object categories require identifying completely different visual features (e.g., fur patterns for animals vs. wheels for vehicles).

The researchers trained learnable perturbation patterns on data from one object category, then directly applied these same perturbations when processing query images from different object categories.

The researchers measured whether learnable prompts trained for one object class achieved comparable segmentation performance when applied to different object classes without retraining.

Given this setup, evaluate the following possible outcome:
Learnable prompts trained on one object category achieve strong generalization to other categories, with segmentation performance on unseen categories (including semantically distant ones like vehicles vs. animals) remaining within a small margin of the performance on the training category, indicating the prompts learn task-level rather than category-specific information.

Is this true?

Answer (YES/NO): NO